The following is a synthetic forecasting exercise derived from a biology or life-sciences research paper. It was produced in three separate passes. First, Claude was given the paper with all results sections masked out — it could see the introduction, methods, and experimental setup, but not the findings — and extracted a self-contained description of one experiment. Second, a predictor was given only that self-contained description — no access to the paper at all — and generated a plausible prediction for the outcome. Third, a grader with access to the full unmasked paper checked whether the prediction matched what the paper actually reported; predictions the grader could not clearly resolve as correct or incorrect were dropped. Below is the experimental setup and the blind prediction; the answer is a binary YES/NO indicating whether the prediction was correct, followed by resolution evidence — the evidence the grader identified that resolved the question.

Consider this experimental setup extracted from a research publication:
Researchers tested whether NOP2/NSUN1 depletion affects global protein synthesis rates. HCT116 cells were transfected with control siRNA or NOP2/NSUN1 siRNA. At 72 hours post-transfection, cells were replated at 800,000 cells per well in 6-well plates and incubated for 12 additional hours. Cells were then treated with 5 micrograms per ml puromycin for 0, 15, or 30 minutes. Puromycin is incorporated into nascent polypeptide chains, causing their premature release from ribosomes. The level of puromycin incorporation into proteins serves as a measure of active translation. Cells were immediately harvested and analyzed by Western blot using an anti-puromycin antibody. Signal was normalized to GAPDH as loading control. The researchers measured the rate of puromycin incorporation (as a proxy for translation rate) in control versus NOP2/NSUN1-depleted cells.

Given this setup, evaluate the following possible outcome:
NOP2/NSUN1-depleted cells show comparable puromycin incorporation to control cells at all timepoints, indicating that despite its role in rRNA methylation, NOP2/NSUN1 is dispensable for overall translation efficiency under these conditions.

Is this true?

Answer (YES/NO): NO